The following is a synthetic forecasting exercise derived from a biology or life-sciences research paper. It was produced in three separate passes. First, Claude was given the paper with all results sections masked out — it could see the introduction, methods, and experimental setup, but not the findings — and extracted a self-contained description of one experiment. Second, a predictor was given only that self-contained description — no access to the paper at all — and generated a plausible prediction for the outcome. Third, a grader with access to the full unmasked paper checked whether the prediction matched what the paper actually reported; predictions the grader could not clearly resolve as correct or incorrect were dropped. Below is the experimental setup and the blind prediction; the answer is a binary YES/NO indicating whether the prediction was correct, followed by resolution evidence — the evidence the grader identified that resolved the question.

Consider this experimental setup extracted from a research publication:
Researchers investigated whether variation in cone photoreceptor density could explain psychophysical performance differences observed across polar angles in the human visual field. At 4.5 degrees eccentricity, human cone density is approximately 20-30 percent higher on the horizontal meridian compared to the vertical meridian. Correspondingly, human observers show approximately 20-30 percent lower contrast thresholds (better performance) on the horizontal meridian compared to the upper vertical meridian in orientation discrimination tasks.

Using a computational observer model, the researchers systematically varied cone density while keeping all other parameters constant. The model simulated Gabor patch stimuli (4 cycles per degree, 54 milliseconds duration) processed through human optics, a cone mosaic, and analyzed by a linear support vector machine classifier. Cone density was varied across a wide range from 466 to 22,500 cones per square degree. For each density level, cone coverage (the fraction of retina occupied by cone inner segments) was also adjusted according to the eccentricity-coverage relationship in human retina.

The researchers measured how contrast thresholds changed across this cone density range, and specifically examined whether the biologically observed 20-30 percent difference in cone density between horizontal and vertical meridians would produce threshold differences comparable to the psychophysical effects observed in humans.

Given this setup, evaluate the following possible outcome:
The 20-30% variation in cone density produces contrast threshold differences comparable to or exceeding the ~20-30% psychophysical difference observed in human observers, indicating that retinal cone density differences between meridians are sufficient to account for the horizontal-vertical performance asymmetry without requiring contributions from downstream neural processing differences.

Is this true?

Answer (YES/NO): NO